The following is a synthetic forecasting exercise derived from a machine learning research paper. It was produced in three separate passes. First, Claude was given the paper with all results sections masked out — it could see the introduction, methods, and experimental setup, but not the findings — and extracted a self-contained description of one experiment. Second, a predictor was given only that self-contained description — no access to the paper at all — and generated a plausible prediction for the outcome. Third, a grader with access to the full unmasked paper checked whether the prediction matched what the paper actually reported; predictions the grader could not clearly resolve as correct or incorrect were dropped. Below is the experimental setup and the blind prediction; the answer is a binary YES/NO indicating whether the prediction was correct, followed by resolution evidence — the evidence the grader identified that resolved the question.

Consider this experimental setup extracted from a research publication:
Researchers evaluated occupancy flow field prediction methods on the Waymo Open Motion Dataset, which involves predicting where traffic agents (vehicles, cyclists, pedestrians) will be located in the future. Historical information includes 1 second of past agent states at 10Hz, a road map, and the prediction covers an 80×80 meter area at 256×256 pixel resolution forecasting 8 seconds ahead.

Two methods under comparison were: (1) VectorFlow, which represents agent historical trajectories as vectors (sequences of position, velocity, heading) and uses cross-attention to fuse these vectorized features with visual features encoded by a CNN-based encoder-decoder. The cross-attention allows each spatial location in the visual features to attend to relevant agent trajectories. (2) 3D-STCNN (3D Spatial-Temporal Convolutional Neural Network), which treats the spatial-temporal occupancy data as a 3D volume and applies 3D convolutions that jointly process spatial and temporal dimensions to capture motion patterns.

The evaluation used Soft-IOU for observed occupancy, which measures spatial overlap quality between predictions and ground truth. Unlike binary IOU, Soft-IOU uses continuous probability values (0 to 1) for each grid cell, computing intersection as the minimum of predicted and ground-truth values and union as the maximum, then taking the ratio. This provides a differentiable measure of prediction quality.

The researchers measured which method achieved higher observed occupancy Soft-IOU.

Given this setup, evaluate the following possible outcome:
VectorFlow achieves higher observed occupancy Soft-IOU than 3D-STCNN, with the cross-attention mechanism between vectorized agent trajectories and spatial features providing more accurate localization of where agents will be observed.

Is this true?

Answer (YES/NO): YES